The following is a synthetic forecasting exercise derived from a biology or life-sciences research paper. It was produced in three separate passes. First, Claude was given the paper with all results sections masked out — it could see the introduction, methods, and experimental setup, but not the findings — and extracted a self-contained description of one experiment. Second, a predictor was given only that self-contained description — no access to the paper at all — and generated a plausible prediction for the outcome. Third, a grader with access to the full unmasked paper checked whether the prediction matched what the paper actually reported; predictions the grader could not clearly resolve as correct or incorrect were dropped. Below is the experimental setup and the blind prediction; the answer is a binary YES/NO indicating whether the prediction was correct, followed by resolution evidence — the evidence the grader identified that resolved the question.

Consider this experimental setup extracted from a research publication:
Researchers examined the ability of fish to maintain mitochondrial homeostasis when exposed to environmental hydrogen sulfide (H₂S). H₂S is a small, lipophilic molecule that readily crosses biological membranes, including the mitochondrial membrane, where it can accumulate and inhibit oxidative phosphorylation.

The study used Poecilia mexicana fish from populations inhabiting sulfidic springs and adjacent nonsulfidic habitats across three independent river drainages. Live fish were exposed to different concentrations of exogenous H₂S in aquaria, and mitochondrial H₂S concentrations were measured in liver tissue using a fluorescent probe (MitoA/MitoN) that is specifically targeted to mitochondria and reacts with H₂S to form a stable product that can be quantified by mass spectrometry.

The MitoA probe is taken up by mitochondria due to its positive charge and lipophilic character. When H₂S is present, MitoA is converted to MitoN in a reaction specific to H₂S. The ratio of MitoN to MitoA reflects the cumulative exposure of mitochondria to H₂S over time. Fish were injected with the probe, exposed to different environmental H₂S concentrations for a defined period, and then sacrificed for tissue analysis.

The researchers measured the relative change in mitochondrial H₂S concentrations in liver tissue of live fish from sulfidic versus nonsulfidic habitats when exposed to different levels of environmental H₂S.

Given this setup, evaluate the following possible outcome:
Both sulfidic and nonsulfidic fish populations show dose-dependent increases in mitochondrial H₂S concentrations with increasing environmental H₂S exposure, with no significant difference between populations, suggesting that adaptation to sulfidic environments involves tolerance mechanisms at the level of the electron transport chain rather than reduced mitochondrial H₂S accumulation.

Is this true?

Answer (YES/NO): NO